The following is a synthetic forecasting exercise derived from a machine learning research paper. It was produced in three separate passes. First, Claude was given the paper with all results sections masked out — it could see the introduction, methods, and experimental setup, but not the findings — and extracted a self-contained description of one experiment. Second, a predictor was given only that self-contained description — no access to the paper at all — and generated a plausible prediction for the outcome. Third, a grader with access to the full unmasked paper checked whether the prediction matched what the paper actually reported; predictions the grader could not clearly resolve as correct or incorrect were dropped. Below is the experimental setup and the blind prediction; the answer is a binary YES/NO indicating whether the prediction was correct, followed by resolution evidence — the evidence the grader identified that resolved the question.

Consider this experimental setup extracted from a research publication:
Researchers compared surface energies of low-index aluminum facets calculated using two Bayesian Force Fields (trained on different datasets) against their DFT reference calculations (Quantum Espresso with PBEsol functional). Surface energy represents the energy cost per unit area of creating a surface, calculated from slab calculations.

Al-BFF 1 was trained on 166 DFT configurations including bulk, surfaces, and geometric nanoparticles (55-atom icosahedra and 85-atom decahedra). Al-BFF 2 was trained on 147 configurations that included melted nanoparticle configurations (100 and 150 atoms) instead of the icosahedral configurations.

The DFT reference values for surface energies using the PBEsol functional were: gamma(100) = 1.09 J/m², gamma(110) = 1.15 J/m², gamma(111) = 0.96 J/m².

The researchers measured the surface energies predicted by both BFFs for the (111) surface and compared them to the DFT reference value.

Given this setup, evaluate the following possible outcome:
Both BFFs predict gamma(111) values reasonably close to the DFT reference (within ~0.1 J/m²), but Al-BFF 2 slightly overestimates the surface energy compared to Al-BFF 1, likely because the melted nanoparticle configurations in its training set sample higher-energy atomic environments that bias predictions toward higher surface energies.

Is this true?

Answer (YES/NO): NO